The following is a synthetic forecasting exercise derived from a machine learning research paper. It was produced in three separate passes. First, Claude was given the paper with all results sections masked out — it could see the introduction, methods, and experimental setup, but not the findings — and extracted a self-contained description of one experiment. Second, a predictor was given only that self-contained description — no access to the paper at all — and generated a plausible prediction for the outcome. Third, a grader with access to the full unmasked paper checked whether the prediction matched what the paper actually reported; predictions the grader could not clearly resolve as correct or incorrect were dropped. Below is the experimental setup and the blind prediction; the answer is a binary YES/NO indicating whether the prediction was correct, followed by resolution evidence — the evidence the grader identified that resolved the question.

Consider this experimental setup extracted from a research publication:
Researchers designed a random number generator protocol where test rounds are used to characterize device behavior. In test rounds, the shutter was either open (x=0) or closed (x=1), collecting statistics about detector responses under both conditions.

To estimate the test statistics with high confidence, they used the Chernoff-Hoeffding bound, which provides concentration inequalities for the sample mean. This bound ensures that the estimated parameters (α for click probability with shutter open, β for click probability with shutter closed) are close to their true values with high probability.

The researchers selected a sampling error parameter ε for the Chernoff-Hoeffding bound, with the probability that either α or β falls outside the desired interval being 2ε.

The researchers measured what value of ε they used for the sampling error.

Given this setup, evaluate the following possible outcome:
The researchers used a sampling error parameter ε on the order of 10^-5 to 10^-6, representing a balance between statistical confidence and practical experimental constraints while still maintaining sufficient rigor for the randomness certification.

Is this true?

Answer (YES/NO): YES